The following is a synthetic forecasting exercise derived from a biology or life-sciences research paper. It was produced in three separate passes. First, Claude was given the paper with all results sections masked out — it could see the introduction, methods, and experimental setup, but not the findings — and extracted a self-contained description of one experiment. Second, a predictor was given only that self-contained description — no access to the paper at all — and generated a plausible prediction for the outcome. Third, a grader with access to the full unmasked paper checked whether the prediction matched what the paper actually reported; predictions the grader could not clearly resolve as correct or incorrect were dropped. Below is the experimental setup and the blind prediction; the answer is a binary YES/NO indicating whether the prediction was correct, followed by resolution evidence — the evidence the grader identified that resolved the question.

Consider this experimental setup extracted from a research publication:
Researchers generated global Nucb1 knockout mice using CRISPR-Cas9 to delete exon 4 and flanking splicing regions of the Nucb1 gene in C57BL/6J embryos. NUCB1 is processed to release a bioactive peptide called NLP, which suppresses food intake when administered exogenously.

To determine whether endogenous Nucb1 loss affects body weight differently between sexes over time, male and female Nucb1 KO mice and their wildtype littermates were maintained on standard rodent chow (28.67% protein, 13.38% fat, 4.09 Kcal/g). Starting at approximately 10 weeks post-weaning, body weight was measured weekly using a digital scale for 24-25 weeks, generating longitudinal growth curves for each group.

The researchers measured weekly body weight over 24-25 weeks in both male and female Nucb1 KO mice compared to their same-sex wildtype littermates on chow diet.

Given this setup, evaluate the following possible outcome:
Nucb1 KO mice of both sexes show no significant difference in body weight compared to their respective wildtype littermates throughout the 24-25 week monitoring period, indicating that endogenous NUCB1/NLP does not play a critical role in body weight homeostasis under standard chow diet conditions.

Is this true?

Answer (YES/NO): NO